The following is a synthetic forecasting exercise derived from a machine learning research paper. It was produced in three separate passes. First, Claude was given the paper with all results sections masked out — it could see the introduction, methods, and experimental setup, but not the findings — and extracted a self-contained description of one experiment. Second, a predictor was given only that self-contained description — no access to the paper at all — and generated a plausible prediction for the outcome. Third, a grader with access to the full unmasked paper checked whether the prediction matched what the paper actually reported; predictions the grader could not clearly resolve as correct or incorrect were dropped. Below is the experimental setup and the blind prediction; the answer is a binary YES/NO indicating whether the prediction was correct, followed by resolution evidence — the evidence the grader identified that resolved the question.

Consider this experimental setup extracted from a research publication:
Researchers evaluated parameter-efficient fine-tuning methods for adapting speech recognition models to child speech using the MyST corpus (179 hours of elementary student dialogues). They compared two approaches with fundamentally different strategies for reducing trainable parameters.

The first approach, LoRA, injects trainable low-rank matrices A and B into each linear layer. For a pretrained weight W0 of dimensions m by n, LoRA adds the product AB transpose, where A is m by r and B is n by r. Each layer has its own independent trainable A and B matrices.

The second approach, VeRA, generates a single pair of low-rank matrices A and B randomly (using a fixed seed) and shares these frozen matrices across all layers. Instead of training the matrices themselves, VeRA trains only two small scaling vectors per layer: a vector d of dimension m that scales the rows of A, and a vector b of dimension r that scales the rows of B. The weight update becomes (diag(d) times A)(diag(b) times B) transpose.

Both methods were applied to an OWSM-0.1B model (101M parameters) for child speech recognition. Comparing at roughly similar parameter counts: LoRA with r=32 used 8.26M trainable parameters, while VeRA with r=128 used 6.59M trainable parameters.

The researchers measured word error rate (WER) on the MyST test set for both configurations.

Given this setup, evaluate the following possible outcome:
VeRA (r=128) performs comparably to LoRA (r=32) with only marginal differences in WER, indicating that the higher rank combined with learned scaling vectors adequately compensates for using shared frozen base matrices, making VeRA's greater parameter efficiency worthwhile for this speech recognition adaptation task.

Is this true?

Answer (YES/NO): NO